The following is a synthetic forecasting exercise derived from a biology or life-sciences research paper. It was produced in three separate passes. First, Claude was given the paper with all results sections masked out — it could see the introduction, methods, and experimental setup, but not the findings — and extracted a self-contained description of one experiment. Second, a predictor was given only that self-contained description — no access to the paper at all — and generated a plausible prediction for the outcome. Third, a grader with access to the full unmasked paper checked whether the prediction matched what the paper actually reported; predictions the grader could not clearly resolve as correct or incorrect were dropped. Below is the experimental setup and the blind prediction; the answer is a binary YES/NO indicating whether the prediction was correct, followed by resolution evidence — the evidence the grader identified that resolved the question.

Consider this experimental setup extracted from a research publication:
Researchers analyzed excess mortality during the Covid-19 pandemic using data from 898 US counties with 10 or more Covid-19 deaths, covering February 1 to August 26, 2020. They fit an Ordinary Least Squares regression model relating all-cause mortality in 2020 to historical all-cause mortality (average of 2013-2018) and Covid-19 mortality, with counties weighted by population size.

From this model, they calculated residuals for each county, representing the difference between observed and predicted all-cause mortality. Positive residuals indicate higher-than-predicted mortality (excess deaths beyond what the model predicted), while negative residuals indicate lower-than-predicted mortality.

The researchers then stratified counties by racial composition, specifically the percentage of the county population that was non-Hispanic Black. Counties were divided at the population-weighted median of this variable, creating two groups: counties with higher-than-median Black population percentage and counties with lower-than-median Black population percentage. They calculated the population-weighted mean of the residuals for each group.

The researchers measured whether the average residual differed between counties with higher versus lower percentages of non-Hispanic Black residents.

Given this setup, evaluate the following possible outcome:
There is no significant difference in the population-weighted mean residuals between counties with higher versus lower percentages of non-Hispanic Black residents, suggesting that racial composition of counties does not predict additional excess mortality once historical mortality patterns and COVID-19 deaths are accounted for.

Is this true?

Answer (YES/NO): NO